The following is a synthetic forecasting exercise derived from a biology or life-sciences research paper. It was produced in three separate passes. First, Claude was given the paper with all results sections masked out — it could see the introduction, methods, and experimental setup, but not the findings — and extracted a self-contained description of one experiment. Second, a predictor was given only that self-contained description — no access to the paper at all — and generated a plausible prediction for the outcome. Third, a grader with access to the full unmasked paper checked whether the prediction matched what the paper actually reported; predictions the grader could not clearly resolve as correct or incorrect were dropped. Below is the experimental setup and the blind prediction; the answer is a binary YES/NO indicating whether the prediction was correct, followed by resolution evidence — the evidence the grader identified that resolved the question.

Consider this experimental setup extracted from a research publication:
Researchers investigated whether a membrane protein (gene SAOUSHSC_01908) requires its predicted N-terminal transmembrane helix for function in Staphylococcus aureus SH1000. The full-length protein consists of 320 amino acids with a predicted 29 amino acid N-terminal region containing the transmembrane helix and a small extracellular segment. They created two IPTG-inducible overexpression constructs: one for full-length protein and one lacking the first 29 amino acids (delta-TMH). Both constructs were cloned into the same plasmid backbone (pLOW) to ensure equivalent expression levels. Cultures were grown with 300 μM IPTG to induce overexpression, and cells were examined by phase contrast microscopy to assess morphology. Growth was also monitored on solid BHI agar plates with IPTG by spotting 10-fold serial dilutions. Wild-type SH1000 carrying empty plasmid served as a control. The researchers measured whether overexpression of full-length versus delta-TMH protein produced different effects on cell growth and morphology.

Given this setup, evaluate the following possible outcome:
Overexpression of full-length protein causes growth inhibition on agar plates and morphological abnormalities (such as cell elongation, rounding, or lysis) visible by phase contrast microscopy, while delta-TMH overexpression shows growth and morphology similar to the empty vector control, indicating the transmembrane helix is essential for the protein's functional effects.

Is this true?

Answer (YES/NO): NO